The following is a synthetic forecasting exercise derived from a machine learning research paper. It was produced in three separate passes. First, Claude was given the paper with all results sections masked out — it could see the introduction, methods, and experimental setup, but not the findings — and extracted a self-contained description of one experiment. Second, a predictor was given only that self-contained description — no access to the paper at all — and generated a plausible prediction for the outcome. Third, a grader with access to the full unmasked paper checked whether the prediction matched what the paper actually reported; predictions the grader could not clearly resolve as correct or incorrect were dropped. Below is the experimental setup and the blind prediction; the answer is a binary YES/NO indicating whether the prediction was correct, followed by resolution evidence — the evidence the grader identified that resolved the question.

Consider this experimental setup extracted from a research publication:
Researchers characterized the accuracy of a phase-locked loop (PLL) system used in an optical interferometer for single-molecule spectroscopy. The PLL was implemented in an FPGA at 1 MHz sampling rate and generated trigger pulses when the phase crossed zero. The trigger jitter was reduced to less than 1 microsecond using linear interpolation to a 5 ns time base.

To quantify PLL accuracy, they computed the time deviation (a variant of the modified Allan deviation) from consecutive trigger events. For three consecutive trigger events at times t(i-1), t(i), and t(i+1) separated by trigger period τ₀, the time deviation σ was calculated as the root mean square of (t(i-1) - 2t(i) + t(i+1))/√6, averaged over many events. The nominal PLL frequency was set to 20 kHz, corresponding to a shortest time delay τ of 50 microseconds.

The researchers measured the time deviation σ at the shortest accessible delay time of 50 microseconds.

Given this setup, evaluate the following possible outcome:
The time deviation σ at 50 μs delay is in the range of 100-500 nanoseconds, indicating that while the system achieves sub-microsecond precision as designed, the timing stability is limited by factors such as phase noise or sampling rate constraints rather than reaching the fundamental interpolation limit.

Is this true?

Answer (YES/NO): NO